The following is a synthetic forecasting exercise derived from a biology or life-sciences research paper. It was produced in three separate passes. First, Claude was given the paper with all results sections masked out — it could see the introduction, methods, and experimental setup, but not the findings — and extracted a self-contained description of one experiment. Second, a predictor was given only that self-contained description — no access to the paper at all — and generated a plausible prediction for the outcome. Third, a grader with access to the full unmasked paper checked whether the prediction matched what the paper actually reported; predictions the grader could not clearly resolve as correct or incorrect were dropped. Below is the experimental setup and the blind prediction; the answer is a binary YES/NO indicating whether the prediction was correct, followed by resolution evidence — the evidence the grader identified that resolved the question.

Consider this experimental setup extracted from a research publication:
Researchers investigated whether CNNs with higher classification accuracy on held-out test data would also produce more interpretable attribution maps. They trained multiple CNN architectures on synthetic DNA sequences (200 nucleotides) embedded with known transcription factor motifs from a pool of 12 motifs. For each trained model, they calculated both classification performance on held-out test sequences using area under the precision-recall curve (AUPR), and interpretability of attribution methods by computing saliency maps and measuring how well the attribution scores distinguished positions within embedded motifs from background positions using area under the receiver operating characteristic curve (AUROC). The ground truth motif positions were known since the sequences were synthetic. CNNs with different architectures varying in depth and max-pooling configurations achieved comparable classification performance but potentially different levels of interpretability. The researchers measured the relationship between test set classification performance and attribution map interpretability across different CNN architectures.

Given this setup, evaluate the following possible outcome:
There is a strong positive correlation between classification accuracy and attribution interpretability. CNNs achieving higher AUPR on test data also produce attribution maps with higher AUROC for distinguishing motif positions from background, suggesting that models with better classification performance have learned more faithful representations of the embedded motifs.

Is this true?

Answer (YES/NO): NO